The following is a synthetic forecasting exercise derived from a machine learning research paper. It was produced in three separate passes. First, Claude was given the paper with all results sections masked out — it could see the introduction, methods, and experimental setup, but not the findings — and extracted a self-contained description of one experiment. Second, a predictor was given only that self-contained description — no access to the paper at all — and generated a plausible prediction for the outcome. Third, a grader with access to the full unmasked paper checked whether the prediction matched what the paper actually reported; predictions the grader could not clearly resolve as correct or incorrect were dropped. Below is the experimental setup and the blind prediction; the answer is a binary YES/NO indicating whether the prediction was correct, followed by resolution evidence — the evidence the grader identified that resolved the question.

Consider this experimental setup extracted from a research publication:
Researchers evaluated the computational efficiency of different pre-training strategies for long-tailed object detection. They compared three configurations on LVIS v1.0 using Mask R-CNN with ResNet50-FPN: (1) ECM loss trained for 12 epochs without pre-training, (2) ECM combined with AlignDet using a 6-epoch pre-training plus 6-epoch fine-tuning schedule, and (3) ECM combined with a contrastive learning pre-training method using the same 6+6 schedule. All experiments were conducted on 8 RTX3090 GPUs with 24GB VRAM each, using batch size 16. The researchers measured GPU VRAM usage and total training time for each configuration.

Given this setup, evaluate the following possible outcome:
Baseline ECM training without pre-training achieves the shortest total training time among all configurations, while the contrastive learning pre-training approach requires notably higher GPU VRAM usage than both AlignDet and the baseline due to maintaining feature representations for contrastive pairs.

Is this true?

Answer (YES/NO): NO